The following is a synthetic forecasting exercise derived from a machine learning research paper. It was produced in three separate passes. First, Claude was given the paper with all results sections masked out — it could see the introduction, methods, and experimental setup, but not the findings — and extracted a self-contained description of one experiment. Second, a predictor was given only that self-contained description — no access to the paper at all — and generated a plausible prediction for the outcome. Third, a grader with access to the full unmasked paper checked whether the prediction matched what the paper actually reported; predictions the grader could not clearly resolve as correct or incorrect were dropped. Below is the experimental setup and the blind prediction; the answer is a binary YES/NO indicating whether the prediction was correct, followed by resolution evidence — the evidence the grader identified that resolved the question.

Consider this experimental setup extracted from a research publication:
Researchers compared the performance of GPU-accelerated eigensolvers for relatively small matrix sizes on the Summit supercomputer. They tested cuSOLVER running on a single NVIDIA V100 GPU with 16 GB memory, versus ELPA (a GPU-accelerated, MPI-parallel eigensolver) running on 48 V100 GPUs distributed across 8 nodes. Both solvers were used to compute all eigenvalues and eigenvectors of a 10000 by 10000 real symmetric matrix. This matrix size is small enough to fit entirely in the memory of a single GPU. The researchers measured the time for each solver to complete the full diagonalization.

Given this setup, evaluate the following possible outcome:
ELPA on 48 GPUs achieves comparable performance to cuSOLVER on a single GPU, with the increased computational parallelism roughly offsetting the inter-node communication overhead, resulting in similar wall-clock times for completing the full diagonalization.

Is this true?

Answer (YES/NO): YES